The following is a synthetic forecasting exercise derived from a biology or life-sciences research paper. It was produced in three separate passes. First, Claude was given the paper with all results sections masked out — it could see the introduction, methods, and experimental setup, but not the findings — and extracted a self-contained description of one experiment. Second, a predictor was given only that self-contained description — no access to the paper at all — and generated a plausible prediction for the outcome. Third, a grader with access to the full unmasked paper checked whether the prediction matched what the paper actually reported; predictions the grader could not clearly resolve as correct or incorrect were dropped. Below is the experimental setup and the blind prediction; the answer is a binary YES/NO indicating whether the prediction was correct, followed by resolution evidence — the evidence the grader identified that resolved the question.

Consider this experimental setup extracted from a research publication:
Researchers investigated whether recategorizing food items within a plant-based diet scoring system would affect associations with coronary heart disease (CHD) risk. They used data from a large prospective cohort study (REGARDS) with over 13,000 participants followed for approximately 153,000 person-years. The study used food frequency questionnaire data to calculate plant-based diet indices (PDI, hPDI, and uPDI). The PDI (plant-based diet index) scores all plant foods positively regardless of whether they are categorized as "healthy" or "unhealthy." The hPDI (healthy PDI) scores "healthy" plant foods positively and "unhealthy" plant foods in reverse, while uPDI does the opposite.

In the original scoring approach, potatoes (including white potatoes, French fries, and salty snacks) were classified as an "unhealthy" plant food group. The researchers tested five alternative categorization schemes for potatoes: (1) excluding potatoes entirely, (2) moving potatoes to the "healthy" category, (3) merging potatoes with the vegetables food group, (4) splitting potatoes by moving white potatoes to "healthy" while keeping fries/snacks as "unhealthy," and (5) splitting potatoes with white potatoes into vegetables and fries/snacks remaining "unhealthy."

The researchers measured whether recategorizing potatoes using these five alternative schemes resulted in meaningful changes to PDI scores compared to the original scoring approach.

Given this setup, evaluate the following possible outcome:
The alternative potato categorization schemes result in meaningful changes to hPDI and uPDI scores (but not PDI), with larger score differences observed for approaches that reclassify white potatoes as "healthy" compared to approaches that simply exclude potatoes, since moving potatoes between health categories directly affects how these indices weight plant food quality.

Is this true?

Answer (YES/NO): NO